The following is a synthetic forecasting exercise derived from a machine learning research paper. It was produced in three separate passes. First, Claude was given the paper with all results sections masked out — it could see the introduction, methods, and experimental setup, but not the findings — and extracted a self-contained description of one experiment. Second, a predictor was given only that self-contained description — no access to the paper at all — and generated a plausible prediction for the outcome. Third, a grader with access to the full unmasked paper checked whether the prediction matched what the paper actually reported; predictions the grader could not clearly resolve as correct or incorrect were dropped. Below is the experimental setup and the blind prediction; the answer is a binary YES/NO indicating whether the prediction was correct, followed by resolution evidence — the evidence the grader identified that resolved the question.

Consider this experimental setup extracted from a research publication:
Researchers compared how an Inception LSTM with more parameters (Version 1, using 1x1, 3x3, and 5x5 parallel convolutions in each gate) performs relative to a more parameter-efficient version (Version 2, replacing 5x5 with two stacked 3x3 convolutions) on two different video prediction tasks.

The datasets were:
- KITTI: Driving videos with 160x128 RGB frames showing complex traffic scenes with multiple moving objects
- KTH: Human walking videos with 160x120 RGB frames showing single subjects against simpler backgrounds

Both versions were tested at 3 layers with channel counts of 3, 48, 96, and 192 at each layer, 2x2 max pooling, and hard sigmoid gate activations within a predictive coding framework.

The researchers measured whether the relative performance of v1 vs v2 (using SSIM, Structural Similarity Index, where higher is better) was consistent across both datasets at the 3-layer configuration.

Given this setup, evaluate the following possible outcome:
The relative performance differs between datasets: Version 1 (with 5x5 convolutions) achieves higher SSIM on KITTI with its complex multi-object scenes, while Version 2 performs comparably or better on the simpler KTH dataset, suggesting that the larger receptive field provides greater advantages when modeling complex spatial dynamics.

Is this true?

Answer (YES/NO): NO